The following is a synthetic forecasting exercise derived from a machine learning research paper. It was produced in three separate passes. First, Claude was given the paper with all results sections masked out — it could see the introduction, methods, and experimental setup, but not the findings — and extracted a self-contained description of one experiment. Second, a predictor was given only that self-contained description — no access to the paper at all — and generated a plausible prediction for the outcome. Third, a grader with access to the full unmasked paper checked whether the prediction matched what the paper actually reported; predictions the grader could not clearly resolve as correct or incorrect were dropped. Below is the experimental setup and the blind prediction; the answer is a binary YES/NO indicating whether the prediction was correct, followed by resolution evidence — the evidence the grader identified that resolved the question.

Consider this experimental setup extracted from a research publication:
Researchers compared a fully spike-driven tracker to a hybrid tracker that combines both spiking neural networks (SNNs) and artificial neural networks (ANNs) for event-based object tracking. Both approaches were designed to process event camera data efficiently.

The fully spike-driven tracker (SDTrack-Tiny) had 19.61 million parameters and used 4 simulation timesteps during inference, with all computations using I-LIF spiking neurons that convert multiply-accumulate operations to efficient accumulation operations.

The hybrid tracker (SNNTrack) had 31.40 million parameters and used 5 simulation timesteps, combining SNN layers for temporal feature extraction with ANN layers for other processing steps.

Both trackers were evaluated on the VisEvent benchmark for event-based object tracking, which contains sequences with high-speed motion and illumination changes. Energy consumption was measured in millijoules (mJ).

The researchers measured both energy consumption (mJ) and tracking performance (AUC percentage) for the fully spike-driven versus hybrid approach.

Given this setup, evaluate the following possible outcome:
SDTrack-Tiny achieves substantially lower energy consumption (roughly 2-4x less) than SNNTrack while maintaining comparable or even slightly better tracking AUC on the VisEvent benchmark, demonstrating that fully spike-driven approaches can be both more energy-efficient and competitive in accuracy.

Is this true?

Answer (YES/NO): NO